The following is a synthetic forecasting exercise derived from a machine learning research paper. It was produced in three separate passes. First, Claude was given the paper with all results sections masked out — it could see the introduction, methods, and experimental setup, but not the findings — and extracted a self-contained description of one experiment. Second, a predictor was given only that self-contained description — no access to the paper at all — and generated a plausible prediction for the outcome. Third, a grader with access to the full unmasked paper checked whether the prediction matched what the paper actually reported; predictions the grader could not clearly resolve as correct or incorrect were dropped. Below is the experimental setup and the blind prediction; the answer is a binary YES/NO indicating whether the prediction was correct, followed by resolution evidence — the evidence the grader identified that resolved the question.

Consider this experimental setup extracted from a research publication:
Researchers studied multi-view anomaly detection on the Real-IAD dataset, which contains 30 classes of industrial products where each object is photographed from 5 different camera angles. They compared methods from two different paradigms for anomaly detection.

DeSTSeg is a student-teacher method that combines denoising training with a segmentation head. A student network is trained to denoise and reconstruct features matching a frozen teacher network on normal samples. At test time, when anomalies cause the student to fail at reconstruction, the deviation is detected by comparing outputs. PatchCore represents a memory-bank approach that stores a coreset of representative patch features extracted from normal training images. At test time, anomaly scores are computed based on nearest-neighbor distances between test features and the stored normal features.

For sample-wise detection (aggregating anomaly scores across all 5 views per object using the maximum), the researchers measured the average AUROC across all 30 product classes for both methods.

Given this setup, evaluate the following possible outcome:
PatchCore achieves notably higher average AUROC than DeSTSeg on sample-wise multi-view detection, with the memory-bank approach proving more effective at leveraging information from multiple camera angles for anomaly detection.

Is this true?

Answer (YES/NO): NO